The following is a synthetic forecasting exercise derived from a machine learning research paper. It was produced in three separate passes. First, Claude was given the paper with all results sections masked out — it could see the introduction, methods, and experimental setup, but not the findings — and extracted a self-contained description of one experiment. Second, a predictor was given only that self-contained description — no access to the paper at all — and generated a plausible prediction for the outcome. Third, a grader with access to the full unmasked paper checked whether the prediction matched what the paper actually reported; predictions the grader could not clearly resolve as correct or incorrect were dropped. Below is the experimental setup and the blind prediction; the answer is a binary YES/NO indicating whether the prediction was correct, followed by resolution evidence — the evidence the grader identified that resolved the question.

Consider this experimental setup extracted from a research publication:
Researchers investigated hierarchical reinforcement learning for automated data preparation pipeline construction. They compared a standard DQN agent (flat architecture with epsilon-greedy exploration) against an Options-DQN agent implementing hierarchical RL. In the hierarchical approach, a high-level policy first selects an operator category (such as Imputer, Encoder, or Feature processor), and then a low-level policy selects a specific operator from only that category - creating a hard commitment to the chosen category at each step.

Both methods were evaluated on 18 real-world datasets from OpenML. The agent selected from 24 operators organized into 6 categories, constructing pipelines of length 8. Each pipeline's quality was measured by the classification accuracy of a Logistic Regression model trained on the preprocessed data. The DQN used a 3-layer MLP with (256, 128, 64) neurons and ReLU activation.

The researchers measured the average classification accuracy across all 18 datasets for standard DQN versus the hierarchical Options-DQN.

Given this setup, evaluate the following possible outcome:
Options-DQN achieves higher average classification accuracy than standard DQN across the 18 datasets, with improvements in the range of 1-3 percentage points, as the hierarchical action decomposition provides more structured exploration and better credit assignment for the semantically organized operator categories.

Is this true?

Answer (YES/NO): NO